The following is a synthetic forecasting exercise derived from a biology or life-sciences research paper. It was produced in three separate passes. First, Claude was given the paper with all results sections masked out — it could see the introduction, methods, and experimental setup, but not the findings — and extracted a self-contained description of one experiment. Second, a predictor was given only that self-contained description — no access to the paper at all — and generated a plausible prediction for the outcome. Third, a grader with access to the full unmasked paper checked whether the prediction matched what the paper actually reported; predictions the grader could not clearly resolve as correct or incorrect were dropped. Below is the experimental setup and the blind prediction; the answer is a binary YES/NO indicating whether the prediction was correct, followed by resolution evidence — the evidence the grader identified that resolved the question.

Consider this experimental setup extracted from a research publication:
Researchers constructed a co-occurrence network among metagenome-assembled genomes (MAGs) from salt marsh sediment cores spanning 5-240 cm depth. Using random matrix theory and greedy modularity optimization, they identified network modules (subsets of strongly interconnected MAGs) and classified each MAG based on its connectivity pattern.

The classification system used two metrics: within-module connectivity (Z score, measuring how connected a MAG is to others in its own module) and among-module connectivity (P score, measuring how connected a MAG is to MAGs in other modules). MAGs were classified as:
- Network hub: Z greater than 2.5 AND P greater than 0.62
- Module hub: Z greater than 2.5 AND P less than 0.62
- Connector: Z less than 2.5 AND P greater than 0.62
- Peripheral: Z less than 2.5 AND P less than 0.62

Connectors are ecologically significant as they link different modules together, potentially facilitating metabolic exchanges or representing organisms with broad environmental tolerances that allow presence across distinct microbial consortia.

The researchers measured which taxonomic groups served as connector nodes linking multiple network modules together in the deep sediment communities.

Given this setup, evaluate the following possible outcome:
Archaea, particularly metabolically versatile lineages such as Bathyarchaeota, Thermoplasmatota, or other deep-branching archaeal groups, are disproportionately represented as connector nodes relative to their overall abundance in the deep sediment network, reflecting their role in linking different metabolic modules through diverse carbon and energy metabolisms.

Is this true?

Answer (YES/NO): NO